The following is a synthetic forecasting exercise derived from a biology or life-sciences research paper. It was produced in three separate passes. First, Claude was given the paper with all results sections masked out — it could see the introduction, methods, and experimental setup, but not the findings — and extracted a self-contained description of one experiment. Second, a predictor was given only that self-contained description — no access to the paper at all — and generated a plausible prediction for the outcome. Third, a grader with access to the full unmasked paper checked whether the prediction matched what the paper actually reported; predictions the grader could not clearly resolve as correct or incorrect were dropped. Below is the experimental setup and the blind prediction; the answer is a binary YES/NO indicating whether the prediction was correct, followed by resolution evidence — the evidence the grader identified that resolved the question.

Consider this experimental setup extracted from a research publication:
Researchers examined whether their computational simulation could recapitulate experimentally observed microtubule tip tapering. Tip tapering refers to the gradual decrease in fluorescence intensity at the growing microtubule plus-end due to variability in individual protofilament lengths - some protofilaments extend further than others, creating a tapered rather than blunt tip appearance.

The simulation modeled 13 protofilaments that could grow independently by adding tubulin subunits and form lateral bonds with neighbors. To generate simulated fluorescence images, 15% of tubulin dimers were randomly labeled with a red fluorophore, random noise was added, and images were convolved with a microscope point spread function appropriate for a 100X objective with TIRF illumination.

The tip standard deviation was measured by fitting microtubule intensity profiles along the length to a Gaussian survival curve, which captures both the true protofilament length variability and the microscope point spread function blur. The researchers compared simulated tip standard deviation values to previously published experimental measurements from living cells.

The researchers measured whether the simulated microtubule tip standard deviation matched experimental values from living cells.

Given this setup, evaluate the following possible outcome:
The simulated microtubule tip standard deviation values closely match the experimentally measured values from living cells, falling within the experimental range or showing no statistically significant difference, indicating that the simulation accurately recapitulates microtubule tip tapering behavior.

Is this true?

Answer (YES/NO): YES